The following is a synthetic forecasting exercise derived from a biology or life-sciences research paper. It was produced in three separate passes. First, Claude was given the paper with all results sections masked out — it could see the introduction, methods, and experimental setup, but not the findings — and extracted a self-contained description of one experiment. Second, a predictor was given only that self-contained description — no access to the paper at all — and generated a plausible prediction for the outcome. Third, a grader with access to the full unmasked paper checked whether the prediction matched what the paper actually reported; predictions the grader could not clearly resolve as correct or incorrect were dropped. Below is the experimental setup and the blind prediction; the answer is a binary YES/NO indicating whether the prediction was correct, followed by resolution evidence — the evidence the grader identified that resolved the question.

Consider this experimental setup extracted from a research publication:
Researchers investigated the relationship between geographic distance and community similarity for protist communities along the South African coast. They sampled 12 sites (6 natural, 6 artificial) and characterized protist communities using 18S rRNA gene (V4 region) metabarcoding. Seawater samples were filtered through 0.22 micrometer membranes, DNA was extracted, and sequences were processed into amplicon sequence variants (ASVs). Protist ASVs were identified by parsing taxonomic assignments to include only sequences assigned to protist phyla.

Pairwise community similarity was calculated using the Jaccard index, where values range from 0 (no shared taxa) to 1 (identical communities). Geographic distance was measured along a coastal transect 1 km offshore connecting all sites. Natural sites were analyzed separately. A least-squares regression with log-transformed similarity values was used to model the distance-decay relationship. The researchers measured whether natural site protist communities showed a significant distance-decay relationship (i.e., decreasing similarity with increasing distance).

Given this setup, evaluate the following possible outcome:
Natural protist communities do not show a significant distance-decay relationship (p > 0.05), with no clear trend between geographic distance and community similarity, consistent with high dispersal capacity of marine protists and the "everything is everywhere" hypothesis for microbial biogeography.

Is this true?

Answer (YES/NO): NO